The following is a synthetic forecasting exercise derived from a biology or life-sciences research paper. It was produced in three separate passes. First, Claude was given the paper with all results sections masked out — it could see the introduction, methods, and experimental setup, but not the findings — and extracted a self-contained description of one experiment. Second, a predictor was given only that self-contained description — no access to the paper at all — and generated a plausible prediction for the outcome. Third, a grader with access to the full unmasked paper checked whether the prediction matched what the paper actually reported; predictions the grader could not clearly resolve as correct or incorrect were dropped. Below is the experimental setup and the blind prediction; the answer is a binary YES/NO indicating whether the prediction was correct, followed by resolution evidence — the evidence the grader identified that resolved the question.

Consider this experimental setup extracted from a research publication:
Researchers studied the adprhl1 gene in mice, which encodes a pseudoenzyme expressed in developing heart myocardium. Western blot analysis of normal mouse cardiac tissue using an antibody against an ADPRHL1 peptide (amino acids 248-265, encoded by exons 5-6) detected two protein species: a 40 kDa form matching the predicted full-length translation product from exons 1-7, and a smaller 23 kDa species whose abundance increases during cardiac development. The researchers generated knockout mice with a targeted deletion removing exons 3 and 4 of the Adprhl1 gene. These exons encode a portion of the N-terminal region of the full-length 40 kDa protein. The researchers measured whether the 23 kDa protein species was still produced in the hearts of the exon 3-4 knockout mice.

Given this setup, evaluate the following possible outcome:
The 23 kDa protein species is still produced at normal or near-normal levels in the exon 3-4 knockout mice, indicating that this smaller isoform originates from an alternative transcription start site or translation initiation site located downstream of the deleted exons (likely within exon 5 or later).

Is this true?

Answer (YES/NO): YES